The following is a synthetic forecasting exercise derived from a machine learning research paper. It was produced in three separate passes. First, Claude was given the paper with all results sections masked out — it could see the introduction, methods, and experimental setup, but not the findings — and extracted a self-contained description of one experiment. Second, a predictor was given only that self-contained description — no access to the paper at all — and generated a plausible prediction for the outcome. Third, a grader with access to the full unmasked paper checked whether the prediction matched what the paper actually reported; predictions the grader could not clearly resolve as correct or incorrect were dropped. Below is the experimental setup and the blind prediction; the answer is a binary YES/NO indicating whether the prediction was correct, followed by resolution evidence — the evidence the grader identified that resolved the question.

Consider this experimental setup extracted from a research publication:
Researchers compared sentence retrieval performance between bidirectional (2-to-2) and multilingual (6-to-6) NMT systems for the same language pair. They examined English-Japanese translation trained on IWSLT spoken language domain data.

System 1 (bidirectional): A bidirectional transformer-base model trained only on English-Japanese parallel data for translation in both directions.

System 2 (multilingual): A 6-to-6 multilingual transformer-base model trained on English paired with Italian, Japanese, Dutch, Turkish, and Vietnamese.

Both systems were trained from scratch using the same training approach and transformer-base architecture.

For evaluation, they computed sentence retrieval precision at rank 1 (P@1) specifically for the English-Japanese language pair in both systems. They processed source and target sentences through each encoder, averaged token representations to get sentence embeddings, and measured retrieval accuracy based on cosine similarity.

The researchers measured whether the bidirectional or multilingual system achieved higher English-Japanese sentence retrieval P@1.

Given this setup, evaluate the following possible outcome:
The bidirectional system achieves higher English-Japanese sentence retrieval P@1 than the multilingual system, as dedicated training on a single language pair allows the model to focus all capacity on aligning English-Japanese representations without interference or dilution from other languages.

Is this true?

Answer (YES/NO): NO